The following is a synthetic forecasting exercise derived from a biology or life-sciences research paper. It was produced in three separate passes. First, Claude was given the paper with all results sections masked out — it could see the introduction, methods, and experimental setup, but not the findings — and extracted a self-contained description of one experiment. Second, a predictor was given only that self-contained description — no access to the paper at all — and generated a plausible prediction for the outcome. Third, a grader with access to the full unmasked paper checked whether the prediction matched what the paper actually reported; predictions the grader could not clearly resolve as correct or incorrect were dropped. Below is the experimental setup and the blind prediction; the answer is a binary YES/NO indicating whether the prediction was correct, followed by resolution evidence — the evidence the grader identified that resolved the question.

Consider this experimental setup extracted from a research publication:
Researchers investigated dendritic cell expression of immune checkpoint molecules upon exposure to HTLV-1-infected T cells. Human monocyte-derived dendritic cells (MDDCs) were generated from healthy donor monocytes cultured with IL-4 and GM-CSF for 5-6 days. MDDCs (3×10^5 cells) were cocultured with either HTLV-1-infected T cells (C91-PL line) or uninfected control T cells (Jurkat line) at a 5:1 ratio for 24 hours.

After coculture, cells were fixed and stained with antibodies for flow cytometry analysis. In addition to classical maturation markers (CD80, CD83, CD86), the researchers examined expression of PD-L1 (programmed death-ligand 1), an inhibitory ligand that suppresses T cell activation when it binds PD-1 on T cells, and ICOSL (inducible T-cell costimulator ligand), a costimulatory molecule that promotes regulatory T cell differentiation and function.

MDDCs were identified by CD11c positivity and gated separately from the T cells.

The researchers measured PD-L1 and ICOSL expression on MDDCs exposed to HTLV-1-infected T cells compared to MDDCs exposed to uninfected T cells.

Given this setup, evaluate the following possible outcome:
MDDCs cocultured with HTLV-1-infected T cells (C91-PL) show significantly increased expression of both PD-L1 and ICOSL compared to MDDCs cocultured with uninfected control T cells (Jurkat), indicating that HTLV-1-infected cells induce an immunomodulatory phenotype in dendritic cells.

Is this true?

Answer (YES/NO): NO